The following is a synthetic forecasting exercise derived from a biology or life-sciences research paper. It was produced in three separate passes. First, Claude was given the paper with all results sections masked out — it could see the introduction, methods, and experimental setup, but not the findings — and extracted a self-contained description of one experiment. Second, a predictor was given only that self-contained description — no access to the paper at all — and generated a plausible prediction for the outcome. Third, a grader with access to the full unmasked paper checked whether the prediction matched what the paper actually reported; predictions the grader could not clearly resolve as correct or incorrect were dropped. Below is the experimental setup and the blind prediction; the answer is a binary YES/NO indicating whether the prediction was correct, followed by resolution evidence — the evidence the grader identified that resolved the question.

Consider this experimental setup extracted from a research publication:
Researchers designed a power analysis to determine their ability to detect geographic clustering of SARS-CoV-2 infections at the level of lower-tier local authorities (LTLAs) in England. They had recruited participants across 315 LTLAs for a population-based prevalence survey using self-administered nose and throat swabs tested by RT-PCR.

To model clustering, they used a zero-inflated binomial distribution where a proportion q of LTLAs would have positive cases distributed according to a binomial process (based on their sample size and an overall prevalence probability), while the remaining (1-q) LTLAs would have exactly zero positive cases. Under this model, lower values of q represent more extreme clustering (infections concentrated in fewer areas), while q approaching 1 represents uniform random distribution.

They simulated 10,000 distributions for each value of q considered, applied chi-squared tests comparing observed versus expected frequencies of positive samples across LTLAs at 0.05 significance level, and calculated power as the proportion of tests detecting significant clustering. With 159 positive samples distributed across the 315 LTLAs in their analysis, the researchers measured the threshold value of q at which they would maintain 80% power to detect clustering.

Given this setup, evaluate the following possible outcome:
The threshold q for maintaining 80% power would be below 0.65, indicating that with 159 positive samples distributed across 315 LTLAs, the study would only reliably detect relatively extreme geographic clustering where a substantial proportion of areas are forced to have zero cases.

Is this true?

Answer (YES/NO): YES